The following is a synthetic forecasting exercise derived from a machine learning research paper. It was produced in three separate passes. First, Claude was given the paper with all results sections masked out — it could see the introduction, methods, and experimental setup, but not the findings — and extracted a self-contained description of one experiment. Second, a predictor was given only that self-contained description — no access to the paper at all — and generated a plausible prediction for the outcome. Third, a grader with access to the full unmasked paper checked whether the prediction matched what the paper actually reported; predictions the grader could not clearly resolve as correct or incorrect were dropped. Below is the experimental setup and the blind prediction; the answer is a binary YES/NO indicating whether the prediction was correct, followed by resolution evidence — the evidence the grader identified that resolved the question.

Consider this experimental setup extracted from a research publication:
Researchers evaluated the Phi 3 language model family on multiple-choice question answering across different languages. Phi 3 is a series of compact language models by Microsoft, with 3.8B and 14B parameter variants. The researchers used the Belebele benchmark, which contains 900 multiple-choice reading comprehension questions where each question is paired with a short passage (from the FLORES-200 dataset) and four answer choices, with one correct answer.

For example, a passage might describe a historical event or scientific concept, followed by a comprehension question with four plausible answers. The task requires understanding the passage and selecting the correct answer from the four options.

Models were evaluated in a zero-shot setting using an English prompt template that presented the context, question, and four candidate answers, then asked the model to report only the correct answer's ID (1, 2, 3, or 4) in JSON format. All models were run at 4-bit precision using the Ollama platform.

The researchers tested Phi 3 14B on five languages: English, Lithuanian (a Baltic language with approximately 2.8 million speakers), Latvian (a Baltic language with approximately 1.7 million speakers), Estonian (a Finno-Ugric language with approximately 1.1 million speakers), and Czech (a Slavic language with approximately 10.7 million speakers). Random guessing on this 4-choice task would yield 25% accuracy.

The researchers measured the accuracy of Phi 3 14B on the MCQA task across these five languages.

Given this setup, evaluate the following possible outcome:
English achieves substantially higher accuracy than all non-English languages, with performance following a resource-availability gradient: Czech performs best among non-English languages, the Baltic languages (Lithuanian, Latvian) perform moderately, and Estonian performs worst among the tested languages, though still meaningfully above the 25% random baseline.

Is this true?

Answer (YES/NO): NO